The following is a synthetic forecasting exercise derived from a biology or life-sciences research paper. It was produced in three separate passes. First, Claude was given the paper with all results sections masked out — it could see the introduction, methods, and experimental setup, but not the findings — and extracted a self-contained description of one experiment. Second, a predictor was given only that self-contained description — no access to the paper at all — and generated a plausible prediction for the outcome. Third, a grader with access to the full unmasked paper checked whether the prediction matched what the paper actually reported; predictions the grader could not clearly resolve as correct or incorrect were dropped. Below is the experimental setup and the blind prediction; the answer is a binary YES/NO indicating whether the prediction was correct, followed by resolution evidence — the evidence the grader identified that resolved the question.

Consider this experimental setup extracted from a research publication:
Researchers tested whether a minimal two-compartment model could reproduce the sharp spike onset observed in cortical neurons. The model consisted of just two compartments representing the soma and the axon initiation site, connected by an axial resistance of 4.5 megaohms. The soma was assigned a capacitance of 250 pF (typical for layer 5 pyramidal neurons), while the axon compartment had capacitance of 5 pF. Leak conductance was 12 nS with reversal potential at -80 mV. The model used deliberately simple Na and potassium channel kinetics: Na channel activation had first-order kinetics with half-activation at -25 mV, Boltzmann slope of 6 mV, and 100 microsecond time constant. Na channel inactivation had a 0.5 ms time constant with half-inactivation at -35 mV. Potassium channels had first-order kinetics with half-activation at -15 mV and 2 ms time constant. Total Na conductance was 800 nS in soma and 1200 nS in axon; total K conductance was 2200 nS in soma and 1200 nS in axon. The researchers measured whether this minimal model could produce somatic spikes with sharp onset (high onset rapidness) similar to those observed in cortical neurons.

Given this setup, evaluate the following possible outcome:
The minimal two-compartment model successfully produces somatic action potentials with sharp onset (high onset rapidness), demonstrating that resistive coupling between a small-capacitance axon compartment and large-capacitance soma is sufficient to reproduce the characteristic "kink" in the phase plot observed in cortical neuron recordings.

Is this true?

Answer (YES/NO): YES